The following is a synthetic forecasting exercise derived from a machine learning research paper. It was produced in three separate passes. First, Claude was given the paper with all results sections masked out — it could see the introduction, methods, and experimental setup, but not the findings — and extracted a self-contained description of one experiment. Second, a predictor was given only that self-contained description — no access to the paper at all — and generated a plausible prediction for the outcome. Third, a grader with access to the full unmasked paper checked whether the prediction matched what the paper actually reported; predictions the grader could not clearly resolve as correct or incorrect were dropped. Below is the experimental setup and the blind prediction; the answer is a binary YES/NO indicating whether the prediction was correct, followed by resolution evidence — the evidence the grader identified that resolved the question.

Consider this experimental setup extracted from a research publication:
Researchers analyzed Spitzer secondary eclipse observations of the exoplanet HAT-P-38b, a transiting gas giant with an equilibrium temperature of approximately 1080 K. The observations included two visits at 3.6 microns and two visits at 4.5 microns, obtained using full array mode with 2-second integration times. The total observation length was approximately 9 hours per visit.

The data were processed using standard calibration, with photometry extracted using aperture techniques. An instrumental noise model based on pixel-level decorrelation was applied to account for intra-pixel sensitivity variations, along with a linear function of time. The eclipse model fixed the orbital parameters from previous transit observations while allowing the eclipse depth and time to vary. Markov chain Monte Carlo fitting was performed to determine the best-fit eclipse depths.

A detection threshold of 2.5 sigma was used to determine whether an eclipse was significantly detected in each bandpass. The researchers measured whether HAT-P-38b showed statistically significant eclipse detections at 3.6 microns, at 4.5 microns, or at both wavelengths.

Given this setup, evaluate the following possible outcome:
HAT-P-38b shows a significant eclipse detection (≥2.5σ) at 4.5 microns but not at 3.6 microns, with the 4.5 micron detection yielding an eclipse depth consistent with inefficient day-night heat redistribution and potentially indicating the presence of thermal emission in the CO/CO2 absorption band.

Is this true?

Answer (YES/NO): NO